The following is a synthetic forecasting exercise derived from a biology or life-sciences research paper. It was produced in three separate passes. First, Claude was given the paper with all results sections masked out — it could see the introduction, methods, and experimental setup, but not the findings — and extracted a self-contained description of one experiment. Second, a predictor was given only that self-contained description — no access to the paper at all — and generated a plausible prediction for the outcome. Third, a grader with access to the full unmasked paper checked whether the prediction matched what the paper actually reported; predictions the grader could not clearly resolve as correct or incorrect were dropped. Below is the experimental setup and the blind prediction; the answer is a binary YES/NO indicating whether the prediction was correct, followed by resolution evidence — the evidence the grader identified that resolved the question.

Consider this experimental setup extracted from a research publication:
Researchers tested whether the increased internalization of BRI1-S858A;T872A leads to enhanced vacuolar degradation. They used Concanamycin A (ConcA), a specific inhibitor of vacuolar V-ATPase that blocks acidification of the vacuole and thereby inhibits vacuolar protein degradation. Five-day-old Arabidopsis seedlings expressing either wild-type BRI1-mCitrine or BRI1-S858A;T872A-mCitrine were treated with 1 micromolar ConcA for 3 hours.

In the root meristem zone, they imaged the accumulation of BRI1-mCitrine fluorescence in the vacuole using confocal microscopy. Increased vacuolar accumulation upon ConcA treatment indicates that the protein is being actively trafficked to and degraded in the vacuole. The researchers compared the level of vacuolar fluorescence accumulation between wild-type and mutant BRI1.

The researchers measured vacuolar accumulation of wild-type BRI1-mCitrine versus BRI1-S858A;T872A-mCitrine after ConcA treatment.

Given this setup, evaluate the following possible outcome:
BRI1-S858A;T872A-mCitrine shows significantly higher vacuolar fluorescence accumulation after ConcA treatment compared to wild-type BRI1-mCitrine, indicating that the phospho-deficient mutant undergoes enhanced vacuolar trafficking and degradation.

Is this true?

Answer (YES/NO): YES